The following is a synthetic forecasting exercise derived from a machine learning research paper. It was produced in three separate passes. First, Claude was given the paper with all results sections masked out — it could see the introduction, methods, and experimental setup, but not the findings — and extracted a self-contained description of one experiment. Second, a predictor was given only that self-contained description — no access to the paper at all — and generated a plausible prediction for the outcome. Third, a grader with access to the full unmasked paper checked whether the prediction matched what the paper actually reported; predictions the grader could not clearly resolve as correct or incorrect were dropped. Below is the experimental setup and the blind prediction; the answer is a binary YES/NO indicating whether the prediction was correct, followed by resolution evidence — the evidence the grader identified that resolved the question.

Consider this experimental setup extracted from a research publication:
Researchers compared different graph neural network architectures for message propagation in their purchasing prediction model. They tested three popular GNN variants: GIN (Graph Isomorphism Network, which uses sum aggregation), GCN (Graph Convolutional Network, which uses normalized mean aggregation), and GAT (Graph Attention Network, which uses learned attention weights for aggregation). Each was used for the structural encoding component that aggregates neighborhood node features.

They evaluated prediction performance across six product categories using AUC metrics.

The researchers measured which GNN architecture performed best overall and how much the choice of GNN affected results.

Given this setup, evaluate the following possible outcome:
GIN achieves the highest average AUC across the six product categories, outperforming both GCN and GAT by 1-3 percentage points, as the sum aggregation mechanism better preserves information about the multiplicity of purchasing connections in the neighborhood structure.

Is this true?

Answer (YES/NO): NO